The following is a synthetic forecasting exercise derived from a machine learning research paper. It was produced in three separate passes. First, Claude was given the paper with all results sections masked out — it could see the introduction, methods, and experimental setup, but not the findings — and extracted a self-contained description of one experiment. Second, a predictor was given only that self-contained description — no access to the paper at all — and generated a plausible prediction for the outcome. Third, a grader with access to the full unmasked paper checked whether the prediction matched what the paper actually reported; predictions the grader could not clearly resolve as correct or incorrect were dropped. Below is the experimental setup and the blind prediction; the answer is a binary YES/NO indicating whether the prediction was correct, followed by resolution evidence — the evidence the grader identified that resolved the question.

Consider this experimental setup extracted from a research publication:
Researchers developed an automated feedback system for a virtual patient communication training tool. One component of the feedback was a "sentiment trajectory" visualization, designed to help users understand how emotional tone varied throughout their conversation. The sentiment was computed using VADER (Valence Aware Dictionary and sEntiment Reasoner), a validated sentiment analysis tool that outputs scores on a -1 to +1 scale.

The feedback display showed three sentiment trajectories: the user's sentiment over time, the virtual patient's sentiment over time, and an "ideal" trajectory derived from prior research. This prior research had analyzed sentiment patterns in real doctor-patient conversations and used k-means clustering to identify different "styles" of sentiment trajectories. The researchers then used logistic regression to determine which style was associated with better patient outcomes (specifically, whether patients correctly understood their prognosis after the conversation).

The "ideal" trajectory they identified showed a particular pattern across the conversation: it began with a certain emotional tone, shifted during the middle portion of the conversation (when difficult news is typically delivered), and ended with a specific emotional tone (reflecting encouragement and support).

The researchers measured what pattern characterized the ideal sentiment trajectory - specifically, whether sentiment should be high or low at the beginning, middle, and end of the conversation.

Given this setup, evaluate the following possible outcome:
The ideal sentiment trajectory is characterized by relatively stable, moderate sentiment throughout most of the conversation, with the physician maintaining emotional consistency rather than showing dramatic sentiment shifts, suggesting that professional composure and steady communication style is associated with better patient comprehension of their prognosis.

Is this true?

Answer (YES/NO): NO